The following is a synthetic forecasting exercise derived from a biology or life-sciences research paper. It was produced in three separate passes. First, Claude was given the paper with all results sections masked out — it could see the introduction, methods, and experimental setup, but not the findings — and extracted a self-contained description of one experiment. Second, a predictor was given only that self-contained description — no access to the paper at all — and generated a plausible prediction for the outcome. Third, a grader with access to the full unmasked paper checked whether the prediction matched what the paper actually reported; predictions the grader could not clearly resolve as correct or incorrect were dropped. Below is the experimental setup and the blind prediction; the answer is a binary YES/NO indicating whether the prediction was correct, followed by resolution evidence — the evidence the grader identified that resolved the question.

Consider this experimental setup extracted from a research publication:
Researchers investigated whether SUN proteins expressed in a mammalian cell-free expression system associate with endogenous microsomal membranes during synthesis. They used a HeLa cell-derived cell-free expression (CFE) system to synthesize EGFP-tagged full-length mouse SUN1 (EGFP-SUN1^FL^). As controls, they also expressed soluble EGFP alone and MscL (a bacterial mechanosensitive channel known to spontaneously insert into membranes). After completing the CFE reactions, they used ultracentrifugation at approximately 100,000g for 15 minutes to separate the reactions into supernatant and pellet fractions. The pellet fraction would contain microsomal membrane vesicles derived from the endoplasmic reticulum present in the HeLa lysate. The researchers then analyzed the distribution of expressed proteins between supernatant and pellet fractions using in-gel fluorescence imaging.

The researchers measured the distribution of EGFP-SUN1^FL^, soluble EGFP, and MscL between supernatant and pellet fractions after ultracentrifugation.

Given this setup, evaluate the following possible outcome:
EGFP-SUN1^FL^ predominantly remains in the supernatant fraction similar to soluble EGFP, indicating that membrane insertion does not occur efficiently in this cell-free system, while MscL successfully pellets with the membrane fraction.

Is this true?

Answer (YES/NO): NO